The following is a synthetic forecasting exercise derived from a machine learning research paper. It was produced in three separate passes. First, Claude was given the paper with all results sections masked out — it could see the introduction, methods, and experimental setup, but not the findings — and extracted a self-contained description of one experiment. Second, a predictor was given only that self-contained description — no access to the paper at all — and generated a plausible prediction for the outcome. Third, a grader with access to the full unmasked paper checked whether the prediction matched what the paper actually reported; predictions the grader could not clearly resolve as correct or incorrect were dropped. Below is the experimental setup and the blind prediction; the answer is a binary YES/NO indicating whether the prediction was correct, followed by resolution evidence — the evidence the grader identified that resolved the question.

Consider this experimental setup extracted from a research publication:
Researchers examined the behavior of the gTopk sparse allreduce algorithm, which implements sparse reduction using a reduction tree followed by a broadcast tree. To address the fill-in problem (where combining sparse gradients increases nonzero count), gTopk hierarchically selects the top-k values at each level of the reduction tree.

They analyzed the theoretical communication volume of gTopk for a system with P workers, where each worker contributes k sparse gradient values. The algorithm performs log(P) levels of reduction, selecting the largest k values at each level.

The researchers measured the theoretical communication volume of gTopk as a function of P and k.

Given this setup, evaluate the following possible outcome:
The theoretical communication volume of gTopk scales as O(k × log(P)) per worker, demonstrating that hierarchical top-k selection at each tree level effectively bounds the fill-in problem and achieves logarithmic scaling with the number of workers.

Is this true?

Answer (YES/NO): YES